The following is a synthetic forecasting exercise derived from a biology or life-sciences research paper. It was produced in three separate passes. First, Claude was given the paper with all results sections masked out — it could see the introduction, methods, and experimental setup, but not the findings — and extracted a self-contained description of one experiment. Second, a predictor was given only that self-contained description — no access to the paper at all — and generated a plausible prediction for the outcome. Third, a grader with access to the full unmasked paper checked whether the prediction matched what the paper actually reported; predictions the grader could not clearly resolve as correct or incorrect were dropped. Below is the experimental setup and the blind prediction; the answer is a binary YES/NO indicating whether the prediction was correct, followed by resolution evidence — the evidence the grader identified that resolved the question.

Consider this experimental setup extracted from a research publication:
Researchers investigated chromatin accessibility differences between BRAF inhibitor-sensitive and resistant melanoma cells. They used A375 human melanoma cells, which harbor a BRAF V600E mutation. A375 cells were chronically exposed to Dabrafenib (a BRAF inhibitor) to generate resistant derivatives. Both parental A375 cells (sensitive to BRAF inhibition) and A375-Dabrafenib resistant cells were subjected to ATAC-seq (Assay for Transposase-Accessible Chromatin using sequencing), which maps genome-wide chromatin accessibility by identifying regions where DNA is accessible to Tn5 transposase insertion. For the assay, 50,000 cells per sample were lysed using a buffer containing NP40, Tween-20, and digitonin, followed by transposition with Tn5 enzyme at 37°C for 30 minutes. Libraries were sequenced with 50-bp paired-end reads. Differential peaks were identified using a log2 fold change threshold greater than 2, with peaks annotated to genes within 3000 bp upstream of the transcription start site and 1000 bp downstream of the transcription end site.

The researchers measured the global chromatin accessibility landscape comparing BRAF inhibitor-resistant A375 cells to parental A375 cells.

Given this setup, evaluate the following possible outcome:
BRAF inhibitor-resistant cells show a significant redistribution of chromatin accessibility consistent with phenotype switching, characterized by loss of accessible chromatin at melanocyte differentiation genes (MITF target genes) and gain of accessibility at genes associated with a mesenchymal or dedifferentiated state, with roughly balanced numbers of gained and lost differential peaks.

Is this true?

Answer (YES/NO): YES